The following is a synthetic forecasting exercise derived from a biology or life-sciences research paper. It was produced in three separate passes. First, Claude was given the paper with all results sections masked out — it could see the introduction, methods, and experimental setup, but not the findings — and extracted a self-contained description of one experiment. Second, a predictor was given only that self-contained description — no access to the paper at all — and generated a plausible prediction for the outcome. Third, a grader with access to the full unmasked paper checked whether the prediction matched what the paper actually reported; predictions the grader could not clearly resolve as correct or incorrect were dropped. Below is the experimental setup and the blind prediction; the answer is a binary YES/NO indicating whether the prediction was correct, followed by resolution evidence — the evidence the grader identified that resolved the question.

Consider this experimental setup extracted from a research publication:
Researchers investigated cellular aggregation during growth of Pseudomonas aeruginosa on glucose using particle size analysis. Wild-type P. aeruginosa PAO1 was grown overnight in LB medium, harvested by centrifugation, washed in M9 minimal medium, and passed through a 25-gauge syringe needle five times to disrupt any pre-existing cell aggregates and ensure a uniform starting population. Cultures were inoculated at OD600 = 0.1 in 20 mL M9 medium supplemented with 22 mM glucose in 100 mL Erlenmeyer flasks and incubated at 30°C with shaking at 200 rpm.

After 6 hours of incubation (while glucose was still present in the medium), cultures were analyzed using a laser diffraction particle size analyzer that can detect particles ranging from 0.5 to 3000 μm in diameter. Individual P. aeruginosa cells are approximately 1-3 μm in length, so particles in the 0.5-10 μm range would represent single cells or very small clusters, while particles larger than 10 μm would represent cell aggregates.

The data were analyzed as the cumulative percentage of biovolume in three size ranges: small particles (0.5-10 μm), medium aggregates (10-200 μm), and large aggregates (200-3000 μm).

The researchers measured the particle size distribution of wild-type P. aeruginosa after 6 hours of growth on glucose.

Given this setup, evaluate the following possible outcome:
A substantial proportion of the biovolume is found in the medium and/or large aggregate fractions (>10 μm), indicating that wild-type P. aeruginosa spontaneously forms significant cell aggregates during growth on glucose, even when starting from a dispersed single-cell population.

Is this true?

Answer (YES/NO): YES